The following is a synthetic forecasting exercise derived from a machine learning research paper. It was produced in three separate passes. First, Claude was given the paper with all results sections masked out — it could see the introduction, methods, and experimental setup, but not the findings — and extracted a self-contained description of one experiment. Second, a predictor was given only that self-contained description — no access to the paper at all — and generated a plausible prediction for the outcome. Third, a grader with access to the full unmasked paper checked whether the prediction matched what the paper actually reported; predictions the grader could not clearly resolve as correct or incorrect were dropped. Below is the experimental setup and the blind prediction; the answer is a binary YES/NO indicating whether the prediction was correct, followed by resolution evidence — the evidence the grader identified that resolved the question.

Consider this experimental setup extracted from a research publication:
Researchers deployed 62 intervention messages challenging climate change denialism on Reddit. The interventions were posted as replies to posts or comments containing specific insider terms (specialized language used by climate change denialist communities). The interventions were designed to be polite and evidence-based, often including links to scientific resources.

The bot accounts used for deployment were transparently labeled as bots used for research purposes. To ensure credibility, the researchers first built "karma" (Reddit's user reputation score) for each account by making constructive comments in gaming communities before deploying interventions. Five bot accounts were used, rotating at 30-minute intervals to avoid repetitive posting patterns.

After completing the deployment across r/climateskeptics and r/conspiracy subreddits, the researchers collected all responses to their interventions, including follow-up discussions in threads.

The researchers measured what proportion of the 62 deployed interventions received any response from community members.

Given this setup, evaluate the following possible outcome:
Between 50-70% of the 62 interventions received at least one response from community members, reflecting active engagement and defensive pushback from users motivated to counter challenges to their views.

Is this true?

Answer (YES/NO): YES